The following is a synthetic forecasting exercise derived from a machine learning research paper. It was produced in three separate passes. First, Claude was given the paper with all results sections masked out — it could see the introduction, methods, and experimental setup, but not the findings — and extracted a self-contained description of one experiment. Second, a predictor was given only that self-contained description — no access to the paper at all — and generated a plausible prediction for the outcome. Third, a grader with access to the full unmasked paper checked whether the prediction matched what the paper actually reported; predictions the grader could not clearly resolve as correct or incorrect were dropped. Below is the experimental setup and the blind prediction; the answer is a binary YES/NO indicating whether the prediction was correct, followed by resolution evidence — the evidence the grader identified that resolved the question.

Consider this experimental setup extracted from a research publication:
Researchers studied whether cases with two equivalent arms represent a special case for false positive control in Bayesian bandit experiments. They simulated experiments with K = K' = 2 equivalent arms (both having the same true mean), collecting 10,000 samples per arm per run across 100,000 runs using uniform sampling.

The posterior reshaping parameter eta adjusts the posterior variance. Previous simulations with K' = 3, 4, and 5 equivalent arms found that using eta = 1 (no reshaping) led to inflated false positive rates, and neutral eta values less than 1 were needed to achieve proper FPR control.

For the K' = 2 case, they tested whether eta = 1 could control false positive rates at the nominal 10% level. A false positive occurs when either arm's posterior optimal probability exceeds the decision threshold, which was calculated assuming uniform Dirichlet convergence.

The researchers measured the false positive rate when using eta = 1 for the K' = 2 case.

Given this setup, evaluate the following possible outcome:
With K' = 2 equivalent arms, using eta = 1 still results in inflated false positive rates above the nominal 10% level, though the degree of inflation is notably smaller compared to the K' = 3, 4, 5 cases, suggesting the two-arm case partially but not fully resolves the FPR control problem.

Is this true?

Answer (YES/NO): NO